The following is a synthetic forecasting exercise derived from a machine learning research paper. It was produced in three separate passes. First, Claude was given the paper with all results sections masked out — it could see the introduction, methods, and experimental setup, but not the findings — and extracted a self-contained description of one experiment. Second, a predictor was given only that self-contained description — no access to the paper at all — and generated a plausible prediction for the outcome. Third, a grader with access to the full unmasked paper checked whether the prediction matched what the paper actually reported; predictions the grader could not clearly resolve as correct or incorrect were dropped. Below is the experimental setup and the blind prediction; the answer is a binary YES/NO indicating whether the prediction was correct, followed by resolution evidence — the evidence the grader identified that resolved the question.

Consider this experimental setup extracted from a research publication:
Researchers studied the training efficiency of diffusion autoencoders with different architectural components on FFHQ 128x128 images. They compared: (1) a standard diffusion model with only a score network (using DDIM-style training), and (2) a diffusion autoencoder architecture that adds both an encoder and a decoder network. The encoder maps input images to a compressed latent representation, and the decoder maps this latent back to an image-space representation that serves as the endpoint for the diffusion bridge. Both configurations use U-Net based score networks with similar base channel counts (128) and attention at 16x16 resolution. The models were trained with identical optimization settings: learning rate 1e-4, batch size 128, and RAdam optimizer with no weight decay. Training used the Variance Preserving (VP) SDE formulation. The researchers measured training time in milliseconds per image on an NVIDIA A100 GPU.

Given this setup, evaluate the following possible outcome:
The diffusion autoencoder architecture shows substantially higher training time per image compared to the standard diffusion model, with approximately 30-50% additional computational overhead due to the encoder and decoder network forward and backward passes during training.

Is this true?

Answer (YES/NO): YES